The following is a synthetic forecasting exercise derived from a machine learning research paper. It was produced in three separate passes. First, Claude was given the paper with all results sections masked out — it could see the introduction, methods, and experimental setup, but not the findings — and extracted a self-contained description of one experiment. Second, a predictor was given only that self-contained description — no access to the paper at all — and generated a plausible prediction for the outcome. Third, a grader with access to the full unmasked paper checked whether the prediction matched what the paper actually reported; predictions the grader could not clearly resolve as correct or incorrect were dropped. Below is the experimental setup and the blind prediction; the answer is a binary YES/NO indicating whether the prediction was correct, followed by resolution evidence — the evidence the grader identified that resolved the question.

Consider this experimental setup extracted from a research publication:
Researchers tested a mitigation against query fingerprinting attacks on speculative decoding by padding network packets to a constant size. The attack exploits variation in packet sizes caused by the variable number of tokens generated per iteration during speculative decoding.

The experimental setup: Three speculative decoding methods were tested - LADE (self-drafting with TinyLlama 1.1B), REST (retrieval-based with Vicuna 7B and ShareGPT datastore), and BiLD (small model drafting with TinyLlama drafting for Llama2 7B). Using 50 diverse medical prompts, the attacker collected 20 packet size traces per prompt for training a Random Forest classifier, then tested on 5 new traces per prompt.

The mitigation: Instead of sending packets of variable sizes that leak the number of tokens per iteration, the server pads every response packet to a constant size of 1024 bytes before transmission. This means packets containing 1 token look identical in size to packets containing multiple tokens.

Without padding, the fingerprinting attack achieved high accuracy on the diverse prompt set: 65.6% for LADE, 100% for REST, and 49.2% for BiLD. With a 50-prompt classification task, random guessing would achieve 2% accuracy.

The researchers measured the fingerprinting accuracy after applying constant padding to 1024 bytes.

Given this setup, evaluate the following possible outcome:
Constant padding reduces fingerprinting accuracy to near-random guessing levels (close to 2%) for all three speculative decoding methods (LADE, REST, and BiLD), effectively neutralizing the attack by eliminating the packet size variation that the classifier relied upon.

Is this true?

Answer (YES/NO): YES